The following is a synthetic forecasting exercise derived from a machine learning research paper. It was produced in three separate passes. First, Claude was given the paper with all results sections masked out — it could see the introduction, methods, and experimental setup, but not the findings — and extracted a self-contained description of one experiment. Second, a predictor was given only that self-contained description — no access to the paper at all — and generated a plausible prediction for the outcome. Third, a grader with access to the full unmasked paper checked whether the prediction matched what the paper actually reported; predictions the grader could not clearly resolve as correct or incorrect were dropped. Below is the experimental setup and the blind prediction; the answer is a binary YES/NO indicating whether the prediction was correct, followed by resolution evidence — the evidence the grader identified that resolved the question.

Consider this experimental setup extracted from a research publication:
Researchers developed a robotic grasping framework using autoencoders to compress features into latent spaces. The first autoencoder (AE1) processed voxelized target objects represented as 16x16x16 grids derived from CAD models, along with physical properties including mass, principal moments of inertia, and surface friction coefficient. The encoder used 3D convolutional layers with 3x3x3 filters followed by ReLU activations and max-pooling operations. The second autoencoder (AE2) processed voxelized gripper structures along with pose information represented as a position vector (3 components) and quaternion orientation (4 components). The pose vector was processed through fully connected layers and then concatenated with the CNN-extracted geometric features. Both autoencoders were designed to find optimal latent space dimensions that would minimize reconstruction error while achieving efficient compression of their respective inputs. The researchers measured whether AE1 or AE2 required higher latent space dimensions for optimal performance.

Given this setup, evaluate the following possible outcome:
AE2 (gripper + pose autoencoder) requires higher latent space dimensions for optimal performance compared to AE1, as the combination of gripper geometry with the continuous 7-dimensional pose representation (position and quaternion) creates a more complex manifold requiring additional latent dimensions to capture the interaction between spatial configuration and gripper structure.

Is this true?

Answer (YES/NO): YES